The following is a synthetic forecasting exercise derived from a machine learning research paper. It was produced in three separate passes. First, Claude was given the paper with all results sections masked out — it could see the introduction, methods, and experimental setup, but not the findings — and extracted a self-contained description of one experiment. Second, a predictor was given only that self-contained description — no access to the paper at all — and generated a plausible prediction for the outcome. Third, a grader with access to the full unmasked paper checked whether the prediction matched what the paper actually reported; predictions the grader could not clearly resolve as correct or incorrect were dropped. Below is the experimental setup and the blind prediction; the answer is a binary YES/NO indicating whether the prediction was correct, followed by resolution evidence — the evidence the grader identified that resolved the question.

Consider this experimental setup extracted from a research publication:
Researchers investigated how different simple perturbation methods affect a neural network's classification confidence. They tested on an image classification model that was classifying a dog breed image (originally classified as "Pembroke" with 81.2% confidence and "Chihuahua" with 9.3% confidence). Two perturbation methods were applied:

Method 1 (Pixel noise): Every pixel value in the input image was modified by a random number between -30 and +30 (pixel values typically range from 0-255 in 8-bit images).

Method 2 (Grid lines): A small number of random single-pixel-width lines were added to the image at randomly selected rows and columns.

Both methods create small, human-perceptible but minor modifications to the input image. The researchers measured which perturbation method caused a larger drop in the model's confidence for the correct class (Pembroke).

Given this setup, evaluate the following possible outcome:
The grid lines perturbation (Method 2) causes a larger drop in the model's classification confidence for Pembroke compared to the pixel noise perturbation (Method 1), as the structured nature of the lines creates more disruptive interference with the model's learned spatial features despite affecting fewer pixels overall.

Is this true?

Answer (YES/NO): NO